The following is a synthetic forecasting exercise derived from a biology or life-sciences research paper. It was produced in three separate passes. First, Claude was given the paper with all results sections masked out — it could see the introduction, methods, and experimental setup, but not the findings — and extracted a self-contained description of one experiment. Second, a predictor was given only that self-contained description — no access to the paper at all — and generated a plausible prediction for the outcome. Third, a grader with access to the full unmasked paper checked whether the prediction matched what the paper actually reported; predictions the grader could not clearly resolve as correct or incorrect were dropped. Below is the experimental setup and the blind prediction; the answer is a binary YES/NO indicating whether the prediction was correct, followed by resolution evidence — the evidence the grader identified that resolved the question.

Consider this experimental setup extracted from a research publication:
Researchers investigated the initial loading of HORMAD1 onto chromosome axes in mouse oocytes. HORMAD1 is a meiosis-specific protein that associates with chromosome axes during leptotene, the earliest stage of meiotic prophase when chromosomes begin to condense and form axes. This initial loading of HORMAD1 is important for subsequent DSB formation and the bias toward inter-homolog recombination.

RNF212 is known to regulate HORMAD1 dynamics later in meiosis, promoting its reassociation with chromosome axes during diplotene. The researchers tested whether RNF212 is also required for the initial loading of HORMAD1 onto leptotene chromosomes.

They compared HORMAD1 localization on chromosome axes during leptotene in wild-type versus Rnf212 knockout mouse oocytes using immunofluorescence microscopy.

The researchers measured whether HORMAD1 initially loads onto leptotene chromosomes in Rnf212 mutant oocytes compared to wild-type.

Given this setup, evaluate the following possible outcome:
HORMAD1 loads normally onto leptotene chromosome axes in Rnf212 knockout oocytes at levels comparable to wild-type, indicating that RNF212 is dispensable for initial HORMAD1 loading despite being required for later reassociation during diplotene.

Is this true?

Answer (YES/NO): YES